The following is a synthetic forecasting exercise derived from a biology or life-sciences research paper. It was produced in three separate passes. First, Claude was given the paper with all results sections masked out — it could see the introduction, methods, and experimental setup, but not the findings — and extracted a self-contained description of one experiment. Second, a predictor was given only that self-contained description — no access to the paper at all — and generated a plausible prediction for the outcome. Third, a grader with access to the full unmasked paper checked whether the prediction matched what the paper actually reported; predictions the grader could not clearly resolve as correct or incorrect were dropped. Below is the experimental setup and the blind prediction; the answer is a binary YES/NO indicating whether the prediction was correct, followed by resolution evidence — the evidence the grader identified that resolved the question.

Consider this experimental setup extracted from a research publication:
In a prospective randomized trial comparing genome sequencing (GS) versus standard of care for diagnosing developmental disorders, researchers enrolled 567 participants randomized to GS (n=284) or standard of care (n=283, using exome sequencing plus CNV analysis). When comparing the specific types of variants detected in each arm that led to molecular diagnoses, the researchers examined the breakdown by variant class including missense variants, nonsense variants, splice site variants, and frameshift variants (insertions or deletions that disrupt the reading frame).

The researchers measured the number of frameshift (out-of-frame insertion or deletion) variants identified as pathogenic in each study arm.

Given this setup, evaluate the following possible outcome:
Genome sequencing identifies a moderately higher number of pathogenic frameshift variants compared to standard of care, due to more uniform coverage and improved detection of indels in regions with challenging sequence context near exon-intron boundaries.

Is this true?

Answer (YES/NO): YES